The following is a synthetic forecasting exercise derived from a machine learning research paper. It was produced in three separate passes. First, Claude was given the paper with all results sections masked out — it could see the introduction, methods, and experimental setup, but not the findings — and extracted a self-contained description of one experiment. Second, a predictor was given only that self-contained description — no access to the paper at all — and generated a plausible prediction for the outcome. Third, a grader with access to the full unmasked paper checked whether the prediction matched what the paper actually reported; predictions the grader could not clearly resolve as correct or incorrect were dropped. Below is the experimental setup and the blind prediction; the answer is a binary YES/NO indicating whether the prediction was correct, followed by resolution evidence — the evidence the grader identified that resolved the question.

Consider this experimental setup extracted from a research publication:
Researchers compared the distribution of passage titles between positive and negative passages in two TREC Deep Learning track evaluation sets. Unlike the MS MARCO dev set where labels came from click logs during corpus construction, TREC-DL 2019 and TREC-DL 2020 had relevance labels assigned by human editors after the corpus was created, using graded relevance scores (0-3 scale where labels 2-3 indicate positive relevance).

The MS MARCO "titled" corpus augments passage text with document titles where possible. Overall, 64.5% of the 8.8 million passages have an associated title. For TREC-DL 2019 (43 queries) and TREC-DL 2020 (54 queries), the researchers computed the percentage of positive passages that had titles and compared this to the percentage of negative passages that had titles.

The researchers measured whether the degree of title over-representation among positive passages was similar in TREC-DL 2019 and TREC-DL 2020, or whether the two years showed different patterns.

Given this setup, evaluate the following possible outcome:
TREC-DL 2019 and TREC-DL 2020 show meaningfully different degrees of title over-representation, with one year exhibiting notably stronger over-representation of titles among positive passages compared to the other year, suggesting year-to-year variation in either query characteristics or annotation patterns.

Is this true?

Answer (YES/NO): YES